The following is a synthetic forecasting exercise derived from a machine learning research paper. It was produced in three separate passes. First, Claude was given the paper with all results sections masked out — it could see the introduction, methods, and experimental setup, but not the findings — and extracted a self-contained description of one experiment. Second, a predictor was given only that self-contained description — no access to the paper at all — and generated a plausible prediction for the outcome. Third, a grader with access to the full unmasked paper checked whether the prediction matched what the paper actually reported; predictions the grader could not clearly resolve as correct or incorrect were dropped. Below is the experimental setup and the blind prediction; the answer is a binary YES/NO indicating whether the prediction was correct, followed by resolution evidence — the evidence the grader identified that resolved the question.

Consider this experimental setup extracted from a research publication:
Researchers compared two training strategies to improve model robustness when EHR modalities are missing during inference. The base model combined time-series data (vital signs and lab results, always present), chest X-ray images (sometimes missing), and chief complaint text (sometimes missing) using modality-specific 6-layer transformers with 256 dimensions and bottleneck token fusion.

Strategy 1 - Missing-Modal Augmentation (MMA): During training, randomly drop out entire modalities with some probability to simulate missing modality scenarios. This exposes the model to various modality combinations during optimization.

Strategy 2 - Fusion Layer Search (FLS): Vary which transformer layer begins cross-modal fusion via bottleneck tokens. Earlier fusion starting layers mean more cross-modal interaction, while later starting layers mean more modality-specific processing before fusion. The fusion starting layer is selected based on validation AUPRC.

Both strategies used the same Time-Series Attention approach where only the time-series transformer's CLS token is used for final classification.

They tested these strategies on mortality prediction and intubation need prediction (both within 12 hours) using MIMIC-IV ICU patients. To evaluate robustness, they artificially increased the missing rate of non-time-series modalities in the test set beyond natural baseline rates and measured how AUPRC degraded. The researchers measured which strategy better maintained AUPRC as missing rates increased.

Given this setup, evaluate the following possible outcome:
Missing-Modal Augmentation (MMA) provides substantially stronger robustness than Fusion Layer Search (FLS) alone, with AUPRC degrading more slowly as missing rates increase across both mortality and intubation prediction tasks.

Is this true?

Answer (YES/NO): NO